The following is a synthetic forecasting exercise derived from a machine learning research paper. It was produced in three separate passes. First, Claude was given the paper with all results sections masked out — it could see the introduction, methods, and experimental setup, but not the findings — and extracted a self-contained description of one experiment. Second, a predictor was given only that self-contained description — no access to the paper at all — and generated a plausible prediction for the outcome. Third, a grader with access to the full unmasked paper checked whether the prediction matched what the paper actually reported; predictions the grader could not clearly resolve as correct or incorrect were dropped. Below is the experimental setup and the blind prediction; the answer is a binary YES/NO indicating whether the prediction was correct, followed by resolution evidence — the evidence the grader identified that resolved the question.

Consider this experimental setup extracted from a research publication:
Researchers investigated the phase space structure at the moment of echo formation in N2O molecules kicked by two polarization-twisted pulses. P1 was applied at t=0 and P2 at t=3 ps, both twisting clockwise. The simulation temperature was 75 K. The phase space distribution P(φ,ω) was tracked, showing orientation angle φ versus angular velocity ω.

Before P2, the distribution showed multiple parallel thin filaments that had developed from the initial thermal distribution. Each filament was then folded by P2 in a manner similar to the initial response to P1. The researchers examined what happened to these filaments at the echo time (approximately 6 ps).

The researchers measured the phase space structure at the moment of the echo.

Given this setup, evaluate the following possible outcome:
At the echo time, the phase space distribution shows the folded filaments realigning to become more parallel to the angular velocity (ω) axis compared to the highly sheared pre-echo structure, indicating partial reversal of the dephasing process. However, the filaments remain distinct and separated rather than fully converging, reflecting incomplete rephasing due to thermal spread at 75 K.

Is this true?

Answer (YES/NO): NO